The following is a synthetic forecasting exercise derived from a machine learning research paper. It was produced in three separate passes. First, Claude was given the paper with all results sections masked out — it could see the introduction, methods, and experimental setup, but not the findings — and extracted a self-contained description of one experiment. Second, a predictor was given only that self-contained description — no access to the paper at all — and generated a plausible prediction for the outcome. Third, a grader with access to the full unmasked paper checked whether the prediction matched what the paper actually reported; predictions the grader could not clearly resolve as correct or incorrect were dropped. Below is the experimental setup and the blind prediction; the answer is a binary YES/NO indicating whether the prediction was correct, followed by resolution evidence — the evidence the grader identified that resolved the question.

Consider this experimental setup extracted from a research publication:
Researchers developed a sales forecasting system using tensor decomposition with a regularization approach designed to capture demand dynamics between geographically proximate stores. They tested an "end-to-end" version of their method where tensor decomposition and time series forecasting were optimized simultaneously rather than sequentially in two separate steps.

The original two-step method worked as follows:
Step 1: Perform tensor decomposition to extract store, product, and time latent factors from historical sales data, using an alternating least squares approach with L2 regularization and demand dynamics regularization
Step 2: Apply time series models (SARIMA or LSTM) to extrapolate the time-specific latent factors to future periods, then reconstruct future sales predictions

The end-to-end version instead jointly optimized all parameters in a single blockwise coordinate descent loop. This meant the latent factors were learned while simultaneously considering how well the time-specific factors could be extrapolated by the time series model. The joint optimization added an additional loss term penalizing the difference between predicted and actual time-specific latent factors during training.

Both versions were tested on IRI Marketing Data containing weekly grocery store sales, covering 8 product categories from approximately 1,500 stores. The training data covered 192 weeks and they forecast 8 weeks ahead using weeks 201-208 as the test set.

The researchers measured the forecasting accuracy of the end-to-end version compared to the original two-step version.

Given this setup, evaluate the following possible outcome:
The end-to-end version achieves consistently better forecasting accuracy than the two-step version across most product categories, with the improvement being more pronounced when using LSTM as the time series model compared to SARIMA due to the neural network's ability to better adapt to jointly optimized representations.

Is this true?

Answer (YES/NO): NO